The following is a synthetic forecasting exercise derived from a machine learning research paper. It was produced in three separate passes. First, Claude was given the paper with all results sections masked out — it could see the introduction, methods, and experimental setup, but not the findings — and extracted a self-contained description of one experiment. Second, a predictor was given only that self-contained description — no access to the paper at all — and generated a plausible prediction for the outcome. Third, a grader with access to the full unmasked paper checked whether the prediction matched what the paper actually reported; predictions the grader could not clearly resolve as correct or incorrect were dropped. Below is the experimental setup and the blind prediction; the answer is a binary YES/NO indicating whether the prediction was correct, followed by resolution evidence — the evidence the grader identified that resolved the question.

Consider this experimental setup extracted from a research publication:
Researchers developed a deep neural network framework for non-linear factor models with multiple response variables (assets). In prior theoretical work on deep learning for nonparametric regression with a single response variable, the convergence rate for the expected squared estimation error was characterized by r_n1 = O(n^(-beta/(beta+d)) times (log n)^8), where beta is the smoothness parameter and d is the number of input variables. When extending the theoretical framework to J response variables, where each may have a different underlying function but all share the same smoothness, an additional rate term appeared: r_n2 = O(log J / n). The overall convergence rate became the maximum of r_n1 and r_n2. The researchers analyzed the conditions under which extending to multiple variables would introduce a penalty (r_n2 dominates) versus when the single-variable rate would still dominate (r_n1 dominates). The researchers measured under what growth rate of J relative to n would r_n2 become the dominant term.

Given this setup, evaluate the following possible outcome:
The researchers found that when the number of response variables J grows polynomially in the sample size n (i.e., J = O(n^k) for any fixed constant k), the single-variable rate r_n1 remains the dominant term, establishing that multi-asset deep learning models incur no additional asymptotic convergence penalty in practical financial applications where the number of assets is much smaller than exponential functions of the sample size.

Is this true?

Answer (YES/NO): YES